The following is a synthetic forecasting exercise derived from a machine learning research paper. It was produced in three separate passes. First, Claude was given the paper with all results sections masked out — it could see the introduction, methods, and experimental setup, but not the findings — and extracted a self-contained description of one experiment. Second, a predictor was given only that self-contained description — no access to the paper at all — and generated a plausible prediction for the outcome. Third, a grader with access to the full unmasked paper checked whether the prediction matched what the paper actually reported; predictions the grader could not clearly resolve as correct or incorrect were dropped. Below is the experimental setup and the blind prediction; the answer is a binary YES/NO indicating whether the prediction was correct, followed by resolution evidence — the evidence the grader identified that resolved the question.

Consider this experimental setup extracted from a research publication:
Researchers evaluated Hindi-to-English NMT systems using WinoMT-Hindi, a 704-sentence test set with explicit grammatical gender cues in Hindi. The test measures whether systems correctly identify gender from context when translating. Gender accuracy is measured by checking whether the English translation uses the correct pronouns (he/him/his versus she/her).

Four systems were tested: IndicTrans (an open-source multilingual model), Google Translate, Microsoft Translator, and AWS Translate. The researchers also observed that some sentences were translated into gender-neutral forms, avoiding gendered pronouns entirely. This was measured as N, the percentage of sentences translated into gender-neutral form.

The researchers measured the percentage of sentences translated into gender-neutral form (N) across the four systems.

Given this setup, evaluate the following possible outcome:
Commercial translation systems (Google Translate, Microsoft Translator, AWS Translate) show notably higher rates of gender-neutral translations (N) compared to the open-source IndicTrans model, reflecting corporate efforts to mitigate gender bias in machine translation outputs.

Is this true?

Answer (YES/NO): NO